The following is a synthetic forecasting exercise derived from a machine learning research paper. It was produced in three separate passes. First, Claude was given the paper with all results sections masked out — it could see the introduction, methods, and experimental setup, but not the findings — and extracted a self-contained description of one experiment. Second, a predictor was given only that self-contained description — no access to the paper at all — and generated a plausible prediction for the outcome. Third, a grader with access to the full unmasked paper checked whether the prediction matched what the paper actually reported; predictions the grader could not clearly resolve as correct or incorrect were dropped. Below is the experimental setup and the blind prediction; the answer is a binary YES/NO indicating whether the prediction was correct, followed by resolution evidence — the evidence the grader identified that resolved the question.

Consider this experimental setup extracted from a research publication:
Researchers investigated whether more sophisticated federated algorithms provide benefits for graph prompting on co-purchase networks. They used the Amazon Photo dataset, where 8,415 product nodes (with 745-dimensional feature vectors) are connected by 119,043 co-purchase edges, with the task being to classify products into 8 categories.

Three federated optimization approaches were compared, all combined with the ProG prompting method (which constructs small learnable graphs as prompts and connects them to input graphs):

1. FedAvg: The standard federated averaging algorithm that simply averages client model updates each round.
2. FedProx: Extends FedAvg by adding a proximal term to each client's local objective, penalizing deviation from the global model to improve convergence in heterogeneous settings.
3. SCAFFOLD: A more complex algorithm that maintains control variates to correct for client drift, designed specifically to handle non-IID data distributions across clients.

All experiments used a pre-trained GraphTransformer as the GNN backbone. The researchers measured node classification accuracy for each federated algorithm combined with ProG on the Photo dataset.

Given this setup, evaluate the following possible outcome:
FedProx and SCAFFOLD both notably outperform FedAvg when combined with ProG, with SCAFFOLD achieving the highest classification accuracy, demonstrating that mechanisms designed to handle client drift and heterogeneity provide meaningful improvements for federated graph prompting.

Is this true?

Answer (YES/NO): NO